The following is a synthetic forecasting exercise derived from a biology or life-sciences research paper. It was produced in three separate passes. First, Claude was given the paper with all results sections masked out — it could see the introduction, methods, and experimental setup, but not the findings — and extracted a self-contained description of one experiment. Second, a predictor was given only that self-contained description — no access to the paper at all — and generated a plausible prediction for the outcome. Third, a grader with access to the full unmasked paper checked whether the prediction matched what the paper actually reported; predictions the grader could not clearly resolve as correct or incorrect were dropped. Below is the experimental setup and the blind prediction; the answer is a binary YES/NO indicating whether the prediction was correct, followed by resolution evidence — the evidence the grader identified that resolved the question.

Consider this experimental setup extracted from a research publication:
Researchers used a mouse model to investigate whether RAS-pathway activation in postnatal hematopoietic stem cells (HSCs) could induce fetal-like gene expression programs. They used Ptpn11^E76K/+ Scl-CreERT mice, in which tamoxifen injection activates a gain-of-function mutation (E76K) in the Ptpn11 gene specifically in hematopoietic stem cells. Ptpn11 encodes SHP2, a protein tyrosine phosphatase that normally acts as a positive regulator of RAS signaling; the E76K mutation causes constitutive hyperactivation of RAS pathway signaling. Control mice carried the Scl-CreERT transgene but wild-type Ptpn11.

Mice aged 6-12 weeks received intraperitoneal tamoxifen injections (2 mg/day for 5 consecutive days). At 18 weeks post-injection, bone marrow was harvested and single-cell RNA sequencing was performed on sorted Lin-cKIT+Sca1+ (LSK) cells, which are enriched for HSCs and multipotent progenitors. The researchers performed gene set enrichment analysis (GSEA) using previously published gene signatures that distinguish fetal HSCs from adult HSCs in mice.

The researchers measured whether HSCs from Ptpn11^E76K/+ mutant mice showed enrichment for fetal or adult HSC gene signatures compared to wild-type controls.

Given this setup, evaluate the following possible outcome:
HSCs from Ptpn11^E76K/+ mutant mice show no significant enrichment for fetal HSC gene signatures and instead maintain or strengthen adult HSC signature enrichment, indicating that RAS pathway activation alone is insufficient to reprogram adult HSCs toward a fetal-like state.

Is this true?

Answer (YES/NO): NO